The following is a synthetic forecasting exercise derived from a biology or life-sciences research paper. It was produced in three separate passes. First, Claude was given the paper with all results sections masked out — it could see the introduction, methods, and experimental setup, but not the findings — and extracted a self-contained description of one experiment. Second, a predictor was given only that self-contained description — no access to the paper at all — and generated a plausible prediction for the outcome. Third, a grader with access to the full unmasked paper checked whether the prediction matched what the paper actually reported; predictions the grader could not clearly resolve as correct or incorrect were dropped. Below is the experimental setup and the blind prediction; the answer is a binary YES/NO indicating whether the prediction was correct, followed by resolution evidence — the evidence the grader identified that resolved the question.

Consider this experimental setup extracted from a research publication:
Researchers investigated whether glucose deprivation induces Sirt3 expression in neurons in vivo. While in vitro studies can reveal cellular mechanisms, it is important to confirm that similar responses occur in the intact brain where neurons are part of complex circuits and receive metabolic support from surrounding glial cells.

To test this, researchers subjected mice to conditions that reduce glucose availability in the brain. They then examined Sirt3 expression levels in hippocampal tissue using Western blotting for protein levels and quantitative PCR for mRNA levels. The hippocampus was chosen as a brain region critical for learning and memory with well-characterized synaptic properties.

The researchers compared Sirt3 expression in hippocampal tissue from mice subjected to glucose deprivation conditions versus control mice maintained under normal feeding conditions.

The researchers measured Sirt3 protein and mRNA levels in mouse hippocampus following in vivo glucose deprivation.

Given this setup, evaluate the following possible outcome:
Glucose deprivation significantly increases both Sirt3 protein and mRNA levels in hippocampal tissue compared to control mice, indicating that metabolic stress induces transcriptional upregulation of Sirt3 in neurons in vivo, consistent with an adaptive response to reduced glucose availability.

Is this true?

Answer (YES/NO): NO